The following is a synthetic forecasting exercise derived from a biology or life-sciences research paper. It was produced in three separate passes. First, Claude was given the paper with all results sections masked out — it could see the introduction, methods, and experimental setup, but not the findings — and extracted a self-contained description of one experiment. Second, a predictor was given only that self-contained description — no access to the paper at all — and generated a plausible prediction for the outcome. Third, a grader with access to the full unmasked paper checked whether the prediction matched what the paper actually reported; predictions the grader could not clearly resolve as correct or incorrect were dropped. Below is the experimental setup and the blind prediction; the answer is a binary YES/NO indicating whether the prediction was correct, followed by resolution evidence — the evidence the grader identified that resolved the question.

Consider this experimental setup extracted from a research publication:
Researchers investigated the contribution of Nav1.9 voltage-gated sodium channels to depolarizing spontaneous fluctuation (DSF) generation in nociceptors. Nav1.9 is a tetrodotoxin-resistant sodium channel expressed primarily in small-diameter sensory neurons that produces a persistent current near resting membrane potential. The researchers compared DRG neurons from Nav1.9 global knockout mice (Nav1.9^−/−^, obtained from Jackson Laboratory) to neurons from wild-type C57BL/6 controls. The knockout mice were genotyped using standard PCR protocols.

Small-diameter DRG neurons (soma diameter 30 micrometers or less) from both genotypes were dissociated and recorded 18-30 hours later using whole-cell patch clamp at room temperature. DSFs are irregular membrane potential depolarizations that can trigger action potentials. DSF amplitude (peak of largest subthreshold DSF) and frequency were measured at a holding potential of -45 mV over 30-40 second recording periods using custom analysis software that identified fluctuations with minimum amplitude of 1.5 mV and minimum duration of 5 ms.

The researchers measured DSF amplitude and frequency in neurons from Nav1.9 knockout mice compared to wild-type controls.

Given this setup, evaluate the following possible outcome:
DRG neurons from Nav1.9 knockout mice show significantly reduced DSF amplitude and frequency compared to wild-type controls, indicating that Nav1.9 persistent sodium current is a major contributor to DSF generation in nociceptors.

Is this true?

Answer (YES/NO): NO